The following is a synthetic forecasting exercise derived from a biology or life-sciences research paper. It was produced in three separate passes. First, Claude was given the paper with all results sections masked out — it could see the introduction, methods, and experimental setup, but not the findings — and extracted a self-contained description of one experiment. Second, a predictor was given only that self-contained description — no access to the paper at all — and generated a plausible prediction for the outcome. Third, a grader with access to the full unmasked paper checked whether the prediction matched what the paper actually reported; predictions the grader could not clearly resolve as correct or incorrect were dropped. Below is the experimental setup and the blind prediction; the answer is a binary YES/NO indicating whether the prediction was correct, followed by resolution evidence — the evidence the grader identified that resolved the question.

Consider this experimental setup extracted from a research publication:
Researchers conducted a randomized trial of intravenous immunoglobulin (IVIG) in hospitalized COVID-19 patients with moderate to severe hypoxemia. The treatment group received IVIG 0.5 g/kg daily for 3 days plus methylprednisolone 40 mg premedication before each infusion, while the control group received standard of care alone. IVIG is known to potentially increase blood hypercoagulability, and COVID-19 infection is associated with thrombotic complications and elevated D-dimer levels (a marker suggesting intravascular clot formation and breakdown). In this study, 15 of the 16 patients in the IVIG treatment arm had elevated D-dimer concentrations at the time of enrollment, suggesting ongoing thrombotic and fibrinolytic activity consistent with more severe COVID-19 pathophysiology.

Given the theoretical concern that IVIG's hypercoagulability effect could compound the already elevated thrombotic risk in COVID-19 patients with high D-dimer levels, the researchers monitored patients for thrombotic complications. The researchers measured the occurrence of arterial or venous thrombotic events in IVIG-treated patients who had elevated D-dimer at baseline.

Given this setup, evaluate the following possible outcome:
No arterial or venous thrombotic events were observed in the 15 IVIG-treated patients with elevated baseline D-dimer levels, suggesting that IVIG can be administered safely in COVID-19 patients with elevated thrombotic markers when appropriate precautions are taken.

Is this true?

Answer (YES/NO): YES